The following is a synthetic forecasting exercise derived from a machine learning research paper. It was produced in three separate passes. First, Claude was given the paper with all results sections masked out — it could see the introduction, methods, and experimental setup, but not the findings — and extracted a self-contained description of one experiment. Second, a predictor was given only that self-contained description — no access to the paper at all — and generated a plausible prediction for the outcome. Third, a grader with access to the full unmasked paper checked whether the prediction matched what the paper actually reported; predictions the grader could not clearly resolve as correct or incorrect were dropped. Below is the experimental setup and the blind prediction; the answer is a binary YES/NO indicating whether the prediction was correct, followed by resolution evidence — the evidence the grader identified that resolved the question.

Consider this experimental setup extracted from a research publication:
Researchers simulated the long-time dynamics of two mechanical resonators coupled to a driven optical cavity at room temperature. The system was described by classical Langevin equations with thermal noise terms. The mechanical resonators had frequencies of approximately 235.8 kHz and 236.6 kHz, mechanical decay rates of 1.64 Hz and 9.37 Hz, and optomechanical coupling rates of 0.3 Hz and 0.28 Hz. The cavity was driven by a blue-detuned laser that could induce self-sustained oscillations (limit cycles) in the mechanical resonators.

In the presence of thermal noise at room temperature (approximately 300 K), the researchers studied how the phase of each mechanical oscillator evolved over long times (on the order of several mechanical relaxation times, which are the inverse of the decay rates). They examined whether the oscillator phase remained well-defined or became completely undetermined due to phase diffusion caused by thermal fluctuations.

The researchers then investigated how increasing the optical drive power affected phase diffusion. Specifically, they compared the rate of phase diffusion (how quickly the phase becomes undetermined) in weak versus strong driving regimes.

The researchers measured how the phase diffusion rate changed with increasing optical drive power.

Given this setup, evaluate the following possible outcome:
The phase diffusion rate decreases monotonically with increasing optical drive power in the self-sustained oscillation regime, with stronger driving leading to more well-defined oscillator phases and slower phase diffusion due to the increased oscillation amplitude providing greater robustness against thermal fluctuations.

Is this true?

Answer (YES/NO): YES